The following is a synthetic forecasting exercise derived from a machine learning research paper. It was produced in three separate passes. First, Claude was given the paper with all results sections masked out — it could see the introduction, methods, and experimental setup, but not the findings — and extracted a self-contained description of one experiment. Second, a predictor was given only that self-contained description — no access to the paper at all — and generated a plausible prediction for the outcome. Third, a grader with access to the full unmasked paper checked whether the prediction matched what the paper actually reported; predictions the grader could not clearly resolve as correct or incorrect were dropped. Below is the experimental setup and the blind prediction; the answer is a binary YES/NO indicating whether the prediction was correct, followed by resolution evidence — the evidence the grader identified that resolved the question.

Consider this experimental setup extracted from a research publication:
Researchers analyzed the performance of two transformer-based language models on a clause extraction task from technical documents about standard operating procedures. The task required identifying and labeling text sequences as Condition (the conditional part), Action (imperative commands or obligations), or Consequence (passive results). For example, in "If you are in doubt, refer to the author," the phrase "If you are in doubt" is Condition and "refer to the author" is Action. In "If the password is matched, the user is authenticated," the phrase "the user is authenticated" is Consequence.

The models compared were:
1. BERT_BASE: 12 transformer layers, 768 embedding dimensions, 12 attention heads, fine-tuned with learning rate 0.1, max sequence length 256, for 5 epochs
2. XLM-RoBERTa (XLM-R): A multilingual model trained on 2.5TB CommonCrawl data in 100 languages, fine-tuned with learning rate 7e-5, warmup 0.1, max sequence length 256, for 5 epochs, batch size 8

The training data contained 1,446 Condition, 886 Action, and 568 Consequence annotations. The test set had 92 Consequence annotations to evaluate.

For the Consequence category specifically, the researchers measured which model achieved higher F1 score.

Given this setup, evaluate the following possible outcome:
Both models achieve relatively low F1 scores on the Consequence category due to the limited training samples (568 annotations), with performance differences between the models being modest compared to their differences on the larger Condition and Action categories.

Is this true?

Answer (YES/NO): NO